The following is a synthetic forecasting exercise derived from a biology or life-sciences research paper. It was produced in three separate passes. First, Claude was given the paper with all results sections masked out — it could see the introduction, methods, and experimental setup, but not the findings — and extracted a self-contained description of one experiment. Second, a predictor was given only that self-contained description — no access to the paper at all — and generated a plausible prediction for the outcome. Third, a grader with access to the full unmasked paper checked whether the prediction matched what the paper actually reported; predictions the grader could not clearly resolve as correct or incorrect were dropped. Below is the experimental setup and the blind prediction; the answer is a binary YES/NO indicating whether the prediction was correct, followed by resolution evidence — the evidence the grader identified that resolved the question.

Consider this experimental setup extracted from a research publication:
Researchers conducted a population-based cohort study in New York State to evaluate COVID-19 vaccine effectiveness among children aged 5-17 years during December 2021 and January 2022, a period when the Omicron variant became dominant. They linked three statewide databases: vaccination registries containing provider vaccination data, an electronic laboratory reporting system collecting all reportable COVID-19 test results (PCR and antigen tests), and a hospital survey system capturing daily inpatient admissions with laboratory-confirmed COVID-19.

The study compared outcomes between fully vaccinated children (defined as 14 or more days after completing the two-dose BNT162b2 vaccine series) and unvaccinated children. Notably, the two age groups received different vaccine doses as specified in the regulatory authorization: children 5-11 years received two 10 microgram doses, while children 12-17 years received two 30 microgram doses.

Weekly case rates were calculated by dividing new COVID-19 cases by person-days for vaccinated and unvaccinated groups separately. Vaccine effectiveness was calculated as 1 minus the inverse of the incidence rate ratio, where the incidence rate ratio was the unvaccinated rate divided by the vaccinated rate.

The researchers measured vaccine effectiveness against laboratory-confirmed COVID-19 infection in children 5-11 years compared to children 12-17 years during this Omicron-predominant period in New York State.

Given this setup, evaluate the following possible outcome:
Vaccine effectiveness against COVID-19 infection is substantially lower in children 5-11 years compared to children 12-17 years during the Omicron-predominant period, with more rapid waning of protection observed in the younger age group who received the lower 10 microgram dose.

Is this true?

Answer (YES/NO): YES